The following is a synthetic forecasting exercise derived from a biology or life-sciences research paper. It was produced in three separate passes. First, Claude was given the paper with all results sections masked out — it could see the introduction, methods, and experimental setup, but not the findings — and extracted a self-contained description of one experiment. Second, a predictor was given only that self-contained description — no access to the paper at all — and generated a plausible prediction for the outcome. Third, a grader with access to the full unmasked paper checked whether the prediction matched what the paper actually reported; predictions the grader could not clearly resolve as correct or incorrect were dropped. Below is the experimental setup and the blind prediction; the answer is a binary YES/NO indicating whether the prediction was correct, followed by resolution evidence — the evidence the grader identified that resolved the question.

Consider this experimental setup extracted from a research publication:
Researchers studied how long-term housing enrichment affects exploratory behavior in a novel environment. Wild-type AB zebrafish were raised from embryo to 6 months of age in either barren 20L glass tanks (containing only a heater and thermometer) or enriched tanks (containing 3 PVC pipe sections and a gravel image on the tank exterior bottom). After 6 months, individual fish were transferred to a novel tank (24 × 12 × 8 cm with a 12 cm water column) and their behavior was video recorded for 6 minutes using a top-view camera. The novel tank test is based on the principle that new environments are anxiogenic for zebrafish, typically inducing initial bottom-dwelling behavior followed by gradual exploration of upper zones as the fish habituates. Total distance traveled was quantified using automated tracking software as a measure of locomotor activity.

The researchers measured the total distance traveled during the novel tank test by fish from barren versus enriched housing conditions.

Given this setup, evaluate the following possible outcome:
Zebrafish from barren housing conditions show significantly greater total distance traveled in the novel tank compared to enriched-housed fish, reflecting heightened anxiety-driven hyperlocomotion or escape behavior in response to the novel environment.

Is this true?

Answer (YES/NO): NO